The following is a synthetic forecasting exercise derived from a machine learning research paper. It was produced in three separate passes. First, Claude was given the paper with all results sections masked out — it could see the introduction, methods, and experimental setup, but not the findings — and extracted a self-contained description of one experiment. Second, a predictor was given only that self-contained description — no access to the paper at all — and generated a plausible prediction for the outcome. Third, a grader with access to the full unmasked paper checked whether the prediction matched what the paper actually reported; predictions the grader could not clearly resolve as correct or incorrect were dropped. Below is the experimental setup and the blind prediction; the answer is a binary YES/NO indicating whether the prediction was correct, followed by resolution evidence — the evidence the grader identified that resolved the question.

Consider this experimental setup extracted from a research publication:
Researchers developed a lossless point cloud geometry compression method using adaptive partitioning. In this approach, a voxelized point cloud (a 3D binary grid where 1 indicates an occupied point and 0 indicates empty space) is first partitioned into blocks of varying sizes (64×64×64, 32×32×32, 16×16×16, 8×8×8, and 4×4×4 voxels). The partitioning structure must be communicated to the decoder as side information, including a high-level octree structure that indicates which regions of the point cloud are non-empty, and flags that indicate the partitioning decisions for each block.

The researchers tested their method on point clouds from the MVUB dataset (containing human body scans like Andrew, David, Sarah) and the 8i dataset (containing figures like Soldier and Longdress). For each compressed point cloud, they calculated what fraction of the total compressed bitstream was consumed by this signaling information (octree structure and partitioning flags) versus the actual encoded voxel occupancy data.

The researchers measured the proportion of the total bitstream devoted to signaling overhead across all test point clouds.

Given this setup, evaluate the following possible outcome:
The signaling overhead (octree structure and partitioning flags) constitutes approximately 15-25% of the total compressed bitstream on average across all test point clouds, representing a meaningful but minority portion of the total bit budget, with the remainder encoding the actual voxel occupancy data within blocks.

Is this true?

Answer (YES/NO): NO